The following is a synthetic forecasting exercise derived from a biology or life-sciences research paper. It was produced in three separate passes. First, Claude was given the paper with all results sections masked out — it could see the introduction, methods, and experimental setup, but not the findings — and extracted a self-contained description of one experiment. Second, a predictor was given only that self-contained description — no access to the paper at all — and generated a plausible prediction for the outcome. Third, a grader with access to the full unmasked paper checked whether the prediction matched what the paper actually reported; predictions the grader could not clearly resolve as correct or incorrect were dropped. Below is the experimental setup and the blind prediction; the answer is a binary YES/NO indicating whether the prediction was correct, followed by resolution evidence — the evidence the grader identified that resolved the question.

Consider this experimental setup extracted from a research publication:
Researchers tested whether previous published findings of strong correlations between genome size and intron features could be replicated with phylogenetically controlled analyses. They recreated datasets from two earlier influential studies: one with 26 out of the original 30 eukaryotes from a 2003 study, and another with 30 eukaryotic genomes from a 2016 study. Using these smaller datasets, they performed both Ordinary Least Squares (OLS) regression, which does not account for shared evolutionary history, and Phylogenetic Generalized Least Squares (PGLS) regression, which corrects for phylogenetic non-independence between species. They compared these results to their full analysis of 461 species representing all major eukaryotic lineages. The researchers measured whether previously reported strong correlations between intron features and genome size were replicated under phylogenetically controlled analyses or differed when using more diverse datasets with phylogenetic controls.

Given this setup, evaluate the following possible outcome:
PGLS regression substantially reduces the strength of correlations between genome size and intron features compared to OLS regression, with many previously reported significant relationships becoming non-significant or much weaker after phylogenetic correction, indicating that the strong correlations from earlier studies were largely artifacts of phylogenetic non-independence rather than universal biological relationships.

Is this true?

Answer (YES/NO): YES